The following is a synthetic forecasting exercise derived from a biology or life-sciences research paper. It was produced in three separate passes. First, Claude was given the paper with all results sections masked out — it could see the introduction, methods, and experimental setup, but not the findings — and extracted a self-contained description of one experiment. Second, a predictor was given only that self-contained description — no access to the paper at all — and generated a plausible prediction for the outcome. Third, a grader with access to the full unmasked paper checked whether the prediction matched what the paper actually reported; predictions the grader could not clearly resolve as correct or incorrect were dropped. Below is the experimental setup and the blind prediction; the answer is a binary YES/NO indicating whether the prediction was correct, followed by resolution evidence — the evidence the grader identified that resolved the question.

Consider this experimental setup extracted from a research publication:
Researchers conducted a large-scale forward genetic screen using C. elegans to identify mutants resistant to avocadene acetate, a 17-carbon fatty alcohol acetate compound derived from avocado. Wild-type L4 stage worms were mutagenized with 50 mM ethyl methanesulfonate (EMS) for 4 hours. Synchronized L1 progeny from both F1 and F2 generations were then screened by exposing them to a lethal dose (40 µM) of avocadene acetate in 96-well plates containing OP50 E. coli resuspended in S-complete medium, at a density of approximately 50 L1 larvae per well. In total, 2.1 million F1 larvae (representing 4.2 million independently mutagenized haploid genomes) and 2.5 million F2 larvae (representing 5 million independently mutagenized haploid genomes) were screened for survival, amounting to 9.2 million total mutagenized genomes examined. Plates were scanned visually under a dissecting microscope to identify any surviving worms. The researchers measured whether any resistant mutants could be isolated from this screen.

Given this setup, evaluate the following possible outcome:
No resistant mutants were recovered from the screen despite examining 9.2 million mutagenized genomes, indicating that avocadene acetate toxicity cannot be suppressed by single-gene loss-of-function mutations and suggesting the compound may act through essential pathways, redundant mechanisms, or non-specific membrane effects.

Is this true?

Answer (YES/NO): YES